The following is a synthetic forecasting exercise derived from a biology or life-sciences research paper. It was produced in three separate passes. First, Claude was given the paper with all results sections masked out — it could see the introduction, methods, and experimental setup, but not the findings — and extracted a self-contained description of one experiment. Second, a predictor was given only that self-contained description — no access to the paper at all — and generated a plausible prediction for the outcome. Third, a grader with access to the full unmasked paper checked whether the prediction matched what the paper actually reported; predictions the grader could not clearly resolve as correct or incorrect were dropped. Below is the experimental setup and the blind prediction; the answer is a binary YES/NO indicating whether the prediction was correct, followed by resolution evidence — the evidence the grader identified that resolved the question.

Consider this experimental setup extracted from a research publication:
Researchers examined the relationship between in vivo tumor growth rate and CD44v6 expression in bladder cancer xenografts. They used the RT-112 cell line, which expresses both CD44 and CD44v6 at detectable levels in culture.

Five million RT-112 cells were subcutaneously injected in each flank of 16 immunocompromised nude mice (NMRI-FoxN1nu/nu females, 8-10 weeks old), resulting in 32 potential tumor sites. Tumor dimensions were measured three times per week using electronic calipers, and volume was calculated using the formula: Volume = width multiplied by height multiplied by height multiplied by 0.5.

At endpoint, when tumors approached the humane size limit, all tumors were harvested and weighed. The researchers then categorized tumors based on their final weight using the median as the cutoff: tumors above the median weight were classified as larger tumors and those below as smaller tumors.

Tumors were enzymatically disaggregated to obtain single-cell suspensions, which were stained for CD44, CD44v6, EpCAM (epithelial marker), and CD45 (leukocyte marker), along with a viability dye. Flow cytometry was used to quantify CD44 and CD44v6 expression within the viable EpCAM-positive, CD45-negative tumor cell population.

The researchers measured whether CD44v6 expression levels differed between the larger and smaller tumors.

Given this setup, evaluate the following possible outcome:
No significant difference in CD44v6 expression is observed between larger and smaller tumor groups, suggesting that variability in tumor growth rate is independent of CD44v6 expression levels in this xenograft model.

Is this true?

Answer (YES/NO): NO